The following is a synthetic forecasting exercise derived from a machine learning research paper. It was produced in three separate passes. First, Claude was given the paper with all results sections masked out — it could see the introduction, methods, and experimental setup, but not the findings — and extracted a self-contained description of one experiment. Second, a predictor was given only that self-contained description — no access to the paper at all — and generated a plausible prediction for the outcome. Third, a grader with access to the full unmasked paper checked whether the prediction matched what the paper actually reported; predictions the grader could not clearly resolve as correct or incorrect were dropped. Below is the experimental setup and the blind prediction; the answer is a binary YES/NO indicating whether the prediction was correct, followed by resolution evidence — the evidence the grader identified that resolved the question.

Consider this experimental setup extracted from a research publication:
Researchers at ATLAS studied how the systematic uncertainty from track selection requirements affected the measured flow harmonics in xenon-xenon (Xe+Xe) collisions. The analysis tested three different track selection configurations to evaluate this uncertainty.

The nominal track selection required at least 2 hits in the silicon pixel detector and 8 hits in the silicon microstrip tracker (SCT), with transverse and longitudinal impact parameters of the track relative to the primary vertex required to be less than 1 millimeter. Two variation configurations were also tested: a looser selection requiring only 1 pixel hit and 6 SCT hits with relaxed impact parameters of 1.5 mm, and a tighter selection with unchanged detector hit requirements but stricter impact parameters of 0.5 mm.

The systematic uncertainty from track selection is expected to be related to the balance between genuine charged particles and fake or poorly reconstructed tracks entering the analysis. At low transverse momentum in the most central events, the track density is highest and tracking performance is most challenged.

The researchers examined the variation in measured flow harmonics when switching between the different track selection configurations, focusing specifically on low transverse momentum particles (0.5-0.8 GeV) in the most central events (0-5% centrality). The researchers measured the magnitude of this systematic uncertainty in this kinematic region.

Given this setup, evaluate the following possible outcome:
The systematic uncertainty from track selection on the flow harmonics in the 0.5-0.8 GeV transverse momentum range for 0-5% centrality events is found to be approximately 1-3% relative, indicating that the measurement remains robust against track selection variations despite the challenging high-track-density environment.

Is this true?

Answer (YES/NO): NO